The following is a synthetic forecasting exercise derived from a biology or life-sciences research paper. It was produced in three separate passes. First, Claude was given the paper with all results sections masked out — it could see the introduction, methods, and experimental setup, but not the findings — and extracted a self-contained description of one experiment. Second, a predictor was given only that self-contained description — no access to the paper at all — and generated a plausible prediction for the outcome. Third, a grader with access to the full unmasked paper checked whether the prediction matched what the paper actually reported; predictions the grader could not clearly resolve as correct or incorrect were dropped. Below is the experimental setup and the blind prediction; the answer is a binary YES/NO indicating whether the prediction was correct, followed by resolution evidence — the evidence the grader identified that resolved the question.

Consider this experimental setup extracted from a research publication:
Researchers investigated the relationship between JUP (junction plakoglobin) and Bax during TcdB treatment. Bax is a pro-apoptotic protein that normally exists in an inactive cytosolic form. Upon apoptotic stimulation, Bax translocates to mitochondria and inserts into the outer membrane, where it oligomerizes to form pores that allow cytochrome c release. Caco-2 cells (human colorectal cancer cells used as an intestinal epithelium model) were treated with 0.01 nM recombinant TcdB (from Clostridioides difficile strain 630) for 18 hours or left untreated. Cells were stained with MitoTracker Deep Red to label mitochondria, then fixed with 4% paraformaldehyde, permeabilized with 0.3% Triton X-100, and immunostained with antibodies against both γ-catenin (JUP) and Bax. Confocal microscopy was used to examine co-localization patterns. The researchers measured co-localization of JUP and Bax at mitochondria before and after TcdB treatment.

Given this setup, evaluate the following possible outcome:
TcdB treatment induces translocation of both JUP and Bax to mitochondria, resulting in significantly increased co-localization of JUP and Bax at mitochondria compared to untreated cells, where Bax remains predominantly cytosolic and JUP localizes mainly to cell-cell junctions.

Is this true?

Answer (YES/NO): NO